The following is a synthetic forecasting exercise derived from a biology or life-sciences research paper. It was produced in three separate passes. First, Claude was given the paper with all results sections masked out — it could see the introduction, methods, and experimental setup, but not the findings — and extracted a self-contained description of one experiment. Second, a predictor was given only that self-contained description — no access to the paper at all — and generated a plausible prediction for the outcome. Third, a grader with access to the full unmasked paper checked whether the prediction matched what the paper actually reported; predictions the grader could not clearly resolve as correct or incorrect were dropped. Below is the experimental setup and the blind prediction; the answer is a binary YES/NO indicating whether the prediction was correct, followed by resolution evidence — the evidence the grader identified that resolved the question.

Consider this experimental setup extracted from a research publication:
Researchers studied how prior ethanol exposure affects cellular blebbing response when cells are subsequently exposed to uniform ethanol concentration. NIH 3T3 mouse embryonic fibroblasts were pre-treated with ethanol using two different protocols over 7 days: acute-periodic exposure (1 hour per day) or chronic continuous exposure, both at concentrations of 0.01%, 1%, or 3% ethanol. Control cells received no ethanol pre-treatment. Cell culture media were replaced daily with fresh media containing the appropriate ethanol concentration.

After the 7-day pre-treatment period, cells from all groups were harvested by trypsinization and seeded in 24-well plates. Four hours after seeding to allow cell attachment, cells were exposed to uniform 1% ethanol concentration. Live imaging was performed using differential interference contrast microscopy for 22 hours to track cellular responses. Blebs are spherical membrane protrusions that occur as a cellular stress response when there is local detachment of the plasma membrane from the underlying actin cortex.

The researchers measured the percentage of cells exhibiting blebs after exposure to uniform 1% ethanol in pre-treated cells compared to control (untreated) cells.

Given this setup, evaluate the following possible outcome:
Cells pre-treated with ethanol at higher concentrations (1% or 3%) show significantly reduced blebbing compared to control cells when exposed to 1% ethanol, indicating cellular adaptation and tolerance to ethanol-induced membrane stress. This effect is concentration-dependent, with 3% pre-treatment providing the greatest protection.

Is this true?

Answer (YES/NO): NO